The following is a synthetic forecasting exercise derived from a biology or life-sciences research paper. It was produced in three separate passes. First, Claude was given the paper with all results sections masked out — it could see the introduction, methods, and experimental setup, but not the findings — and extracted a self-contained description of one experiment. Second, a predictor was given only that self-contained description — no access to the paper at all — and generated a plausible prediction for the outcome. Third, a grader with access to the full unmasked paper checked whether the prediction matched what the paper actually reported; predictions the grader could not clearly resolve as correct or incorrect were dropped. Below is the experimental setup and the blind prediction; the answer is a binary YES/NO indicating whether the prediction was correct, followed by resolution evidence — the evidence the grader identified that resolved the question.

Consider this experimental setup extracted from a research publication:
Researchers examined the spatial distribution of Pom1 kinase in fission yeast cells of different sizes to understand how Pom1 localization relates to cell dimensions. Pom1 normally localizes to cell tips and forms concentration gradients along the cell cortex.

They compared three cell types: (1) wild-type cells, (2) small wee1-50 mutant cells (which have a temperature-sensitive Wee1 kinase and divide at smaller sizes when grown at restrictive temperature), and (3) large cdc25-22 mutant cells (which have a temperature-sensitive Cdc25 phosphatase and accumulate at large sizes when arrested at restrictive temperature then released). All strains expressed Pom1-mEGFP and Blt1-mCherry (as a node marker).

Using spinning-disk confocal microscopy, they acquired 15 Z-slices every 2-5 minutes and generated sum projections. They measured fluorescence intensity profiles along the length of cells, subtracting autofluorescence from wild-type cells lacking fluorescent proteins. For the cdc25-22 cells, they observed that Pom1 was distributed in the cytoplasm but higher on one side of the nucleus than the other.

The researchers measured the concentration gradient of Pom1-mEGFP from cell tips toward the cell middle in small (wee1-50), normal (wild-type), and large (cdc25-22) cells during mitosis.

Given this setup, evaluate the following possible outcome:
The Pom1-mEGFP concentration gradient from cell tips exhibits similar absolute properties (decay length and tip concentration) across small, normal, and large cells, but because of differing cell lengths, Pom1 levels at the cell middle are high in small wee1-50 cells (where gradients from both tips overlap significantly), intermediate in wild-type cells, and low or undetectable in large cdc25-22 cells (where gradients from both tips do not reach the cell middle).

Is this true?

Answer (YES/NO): NO